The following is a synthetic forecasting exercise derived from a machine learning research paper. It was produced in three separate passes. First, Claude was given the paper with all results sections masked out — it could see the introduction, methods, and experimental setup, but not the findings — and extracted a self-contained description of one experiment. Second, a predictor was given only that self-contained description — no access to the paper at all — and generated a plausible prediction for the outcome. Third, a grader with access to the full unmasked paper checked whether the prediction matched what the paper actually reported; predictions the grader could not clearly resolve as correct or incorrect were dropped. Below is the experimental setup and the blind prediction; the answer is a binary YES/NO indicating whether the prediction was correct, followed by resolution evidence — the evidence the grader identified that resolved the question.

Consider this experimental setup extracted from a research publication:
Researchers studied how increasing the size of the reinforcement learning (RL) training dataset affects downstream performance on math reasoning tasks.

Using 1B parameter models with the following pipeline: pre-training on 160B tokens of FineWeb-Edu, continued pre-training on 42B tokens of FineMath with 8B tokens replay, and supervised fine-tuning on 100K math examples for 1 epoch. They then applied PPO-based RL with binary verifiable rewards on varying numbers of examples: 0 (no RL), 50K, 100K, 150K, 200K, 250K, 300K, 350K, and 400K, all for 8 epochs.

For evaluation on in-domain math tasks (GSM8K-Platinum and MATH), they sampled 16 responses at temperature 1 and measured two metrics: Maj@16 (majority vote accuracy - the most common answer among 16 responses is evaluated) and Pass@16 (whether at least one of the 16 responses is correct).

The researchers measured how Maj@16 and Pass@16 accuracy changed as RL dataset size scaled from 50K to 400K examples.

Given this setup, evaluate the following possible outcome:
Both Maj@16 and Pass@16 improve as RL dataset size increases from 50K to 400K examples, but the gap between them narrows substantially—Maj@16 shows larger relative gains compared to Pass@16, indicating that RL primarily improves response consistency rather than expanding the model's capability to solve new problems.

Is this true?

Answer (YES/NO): NO